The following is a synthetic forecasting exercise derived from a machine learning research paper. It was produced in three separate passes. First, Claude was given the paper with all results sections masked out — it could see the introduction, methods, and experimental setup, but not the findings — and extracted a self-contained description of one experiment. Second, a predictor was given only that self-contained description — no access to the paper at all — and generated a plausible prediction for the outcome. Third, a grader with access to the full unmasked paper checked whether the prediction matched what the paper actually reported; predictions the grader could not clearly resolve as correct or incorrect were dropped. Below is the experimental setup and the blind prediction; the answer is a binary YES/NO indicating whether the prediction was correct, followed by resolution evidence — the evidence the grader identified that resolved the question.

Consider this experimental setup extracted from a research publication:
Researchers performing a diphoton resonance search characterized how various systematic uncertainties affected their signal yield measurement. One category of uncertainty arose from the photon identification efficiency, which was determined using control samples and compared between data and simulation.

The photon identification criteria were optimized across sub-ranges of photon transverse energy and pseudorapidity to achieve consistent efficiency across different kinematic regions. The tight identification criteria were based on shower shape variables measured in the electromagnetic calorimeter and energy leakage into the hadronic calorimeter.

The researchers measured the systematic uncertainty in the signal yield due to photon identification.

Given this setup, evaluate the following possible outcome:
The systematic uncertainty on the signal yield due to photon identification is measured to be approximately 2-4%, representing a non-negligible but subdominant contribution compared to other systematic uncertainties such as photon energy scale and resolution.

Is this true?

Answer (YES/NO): NO